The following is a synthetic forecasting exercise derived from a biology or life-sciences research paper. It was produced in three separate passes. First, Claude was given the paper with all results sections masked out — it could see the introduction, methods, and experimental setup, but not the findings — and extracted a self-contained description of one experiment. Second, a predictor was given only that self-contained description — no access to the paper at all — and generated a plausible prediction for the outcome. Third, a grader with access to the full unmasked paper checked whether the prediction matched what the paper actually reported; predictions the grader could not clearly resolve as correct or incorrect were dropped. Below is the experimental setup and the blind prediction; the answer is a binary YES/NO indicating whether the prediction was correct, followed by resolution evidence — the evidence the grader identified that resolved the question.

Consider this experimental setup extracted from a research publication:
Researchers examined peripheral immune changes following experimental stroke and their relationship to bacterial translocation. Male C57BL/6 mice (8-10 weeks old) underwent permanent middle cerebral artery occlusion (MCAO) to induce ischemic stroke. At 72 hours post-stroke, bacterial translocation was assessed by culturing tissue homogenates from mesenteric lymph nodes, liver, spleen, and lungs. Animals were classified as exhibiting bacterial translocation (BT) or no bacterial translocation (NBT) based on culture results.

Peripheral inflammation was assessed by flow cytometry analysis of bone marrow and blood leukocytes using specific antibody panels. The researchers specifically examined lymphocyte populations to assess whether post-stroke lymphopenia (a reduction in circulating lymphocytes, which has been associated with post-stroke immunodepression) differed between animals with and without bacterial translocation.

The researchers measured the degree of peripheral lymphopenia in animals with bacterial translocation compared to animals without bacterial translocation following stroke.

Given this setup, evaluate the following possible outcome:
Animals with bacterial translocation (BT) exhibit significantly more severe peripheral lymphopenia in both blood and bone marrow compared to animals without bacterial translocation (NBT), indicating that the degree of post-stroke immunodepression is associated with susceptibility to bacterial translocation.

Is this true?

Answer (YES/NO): NO